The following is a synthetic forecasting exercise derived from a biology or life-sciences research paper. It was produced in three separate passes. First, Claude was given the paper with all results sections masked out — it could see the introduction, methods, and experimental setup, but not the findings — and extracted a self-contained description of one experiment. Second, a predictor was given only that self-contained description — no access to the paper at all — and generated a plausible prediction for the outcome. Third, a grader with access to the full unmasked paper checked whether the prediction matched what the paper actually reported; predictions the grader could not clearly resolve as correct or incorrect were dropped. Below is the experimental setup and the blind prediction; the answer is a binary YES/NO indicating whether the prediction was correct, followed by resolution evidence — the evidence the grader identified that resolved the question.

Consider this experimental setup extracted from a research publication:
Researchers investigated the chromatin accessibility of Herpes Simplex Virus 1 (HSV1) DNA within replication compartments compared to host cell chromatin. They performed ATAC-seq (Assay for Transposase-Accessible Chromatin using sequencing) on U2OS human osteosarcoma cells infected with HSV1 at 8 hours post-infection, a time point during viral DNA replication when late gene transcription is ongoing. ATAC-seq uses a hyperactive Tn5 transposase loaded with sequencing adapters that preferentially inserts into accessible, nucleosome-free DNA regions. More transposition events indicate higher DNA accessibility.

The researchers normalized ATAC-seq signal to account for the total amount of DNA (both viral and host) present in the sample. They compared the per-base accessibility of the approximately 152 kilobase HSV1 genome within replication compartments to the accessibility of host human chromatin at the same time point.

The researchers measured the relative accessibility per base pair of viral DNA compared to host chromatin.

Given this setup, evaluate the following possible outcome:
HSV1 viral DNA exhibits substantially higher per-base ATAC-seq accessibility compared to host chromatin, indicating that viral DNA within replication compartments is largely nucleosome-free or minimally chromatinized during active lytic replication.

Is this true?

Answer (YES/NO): YES